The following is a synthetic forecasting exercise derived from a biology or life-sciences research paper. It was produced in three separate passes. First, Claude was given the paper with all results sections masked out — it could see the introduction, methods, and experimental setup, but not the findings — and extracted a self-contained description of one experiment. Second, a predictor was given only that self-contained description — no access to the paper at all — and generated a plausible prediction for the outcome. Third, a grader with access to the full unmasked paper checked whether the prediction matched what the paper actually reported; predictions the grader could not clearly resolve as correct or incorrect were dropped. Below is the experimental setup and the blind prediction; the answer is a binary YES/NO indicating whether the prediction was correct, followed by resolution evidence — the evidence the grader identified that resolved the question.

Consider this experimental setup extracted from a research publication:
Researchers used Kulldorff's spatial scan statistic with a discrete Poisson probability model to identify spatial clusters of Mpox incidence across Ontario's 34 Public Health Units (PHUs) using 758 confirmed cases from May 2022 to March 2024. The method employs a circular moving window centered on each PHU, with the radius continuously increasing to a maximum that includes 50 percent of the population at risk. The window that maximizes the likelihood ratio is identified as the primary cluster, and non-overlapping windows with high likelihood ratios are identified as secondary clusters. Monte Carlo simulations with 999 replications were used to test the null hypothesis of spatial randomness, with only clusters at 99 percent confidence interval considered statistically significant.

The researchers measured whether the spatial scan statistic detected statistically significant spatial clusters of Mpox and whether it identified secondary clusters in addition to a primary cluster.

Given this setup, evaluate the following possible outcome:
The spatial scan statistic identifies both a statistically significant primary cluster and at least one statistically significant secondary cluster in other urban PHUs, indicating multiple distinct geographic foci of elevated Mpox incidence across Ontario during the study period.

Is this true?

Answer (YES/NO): YES